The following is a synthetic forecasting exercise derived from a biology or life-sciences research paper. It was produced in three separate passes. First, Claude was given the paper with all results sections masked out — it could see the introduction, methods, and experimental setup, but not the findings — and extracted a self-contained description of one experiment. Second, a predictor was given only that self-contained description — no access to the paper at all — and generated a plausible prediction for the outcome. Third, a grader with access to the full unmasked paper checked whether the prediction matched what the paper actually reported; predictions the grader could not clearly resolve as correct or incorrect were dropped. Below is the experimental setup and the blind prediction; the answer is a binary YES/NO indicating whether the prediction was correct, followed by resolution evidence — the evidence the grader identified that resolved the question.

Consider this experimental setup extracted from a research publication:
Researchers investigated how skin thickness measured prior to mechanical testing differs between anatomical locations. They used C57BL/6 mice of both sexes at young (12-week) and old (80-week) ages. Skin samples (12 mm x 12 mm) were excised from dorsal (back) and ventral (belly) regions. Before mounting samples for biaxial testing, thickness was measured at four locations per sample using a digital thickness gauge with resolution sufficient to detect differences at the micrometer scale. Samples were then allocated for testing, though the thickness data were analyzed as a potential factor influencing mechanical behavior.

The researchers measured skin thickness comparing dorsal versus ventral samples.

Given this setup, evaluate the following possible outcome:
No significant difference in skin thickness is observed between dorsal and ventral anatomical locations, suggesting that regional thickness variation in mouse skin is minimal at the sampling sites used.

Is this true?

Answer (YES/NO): NO